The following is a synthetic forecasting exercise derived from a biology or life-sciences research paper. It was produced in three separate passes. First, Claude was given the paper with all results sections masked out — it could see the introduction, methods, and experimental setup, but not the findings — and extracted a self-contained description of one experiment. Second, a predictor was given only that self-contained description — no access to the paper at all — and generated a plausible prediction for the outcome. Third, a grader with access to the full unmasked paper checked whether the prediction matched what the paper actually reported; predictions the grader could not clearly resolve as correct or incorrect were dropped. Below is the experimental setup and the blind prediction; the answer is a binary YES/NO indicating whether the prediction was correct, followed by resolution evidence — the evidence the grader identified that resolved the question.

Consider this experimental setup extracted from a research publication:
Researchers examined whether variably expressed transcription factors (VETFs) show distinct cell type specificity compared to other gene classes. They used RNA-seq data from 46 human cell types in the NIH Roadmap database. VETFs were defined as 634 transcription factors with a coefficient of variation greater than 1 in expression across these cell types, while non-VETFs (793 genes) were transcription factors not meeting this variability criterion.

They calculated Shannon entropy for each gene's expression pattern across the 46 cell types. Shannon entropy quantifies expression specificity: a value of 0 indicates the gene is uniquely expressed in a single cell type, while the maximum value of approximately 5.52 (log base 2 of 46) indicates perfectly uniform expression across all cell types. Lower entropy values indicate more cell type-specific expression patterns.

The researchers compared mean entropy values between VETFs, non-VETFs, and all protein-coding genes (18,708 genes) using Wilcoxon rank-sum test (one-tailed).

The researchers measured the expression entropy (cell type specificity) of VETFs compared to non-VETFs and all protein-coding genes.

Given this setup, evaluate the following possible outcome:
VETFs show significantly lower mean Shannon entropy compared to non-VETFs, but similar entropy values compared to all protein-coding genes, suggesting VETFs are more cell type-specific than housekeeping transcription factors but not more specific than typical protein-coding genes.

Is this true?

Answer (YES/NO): NO